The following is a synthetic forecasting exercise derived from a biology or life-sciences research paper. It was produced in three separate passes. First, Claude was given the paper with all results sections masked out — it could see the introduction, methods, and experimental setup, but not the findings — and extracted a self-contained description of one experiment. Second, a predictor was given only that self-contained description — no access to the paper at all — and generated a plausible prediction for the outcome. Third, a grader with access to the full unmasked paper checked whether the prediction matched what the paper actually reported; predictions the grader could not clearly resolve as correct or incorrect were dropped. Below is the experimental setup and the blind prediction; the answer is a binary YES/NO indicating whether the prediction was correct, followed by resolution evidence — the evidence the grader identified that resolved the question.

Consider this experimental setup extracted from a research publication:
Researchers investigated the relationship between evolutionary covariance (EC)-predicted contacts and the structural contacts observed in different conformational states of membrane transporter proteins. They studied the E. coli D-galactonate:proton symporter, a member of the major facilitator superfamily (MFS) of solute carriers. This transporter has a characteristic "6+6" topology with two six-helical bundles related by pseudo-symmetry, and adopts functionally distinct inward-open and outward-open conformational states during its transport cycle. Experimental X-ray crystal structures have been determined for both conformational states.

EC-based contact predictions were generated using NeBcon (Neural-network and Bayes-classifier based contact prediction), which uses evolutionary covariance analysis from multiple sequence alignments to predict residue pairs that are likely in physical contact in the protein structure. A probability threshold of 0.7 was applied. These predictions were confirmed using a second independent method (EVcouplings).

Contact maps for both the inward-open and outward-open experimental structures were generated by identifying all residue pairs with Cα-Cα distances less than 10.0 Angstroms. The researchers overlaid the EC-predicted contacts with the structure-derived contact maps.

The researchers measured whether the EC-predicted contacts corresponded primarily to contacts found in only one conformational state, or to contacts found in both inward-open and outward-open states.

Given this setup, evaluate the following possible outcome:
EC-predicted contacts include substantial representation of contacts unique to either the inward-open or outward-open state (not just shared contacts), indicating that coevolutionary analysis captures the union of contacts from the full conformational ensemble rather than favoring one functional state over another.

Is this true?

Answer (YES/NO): YES